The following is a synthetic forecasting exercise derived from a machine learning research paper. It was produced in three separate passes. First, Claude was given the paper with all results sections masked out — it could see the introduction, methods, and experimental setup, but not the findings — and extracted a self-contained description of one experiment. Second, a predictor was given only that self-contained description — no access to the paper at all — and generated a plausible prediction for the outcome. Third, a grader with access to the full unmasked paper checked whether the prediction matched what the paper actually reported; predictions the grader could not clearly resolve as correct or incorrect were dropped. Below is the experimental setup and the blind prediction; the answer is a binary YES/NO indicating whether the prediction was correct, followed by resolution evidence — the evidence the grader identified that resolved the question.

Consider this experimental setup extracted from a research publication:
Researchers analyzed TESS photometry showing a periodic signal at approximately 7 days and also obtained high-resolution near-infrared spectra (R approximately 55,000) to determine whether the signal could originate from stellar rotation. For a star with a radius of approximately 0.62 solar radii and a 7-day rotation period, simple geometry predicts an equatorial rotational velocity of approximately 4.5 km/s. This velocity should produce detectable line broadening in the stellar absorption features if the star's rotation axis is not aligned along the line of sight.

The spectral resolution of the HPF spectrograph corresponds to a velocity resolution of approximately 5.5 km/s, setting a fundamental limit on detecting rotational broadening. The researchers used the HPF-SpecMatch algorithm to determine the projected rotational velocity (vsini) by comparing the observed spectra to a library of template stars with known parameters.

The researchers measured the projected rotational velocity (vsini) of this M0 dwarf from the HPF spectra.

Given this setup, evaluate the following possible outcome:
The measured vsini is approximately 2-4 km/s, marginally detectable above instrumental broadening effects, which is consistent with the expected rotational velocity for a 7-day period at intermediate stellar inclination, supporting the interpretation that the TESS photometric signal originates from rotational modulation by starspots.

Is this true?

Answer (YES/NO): NO